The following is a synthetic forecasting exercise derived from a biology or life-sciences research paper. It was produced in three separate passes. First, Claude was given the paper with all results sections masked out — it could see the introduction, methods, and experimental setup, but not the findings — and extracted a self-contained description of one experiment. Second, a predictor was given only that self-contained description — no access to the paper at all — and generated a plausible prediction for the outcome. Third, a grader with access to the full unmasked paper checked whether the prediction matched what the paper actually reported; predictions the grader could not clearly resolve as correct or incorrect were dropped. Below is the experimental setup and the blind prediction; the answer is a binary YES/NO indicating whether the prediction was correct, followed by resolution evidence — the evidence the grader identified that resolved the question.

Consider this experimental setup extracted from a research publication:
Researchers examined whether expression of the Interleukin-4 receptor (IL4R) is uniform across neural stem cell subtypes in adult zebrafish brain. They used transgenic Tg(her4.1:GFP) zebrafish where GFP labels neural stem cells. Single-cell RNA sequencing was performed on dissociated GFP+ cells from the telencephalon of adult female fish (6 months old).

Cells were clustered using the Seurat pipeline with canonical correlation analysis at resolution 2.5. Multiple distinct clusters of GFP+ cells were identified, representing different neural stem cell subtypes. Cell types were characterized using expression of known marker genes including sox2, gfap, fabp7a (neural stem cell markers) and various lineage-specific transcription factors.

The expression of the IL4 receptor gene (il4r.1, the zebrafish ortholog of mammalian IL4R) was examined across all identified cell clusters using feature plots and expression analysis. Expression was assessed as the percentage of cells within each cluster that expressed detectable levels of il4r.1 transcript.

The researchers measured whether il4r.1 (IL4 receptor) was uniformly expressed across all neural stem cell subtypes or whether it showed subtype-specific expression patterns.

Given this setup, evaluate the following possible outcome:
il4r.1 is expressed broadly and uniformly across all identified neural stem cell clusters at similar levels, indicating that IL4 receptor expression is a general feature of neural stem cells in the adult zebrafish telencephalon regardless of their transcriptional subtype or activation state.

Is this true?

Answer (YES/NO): YES